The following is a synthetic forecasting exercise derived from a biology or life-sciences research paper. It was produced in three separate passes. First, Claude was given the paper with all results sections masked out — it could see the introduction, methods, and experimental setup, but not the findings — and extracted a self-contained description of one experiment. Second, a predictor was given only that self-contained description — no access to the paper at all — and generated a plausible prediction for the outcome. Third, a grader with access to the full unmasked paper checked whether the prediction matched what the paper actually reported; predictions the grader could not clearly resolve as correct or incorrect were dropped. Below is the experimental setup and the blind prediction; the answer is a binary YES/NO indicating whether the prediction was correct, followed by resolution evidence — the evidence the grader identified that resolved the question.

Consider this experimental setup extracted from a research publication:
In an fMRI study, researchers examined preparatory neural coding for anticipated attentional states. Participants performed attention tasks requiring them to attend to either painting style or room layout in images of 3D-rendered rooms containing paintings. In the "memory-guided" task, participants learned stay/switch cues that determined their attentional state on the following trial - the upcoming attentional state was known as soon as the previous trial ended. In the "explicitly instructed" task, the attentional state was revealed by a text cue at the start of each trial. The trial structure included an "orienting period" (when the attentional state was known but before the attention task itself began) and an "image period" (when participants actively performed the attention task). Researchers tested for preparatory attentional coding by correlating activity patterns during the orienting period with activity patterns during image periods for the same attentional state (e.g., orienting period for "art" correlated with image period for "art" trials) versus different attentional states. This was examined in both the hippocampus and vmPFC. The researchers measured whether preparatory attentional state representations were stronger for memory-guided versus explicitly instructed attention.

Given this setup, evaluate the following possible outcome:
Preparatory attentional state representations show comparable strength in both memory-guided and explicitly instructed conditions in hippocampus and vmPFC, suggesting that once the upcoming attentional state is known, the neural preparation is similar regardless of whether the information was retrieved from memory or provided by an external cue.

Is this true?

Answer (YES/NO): NO